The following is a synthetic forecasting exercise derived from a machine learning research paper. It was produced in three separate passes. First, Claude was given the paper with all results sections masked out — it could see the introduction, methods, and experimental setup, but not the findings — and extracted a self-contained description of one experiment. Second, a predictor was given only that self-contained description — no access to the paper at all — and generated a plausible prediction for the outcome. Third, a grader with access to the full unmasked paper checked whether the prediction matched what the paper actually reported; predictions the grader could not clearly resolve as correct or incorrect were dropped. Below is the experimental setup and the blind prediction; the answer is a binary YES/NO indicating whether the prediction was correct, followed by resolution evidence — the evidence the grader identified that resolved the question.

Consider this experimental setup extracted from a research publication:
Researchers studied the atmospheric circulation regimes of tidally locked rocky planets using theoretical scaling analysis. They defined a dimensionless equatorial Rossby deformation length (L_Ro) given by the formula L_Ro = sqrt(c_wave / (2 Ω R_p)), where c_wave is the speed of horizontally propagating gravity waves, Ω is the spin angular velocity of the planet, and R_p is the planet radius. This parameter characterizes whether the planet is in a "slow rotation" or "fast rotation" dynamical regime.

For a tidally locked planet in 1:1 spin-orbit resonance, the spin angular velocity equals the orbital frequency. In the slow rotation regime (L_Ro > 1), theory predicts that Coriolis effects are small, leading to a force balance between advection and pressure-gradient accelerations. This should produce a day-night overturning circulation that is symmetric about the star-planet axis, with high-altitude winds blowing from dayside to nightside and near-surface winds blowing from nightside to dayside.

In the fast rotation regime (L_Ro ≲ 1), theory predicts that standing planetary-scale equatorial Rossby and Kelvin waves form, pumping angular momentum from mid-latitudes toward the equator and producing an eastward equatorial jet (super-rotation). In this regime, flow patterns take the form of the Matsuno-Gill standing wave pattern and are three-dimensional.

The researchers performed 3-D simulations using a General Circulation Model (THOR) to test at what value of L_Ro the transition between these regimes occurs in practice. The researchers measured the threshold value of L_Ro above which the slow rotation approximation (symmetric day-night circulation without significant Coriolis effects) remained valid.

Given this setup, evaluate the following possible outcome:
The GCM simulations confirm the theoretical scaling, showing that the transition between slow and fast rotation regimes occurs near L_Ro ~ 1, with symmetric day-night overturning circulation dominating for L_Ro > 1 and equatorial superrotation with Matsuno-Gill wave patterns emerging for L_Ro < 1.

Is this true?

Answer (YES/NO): NO